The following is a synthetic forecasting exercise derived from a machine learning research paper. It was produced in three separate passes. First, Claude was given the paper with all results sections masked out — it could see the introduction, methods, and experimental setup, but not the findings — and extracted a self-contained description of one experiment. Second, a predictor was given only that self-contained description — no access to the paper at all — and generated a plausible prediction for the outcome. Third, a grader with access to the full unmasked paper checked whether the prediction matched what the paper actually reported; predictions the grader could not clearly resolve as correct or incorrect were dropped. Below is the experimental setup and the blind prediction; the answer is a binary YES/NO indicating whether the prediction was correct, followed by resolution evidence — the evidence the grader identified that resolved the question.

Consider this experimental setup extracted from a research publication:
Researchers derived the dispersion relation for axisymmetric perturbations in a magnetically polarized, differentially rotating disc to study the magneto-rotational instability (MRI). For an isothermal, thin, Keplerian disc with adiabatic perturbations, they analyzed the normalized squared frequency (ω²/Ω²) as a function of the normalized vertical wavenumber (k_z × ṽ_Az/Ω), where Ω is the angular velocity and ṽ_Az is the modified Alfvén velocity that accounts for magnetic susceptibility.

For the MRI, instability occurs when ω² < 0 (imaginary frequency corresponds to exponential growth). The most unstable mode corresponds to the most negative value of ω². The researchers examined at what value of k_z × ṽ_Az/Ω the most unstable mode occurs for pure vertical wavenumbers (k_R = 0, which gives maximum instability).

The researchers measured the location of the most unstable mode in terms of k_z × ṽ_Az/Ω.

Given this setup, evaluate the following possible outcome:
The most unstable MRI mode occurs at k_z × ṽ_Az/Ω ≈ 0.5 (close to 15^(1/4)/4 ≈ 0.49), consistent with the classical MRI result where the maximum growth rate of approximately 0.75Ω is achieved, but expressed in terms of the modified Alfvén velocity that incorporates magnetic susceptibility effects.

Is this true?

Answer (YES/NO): NO